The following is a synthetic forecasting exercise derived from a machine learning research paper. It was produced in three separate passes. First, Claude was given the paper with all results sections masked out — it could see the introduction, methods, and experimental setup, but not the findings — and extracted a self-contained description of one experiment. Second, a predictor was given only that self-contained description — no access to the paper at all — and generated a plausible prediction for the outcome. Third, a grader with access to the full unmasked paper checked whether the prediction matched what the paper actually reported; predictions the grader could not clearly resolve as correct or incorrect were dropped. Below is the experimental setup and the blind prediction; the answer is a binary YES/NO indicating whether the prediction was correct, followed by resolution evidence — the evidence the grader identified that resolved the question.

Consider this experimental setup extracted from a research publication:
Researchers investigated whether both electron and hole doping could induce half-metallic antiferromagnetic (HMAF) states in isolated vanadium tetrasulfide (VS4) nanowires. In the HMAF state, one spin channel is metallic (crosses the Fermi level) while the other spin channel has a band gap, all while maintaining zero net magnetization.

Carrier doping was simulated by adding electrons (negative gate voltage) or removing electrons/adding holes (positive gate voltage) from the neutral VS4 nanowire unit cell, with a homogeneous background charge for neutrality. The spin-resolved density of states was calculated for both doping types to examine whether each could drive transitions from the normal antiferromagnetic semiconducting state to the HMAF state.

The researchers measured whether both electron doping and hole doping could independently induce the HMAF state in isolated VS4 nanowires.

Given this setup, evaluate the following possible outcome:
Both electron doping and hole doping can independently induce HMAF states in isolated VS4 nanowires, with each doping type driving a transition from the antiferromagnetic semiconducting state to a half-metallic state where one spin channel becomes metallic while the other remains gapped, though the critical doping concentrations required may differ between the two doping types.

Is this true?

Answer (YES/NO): YES